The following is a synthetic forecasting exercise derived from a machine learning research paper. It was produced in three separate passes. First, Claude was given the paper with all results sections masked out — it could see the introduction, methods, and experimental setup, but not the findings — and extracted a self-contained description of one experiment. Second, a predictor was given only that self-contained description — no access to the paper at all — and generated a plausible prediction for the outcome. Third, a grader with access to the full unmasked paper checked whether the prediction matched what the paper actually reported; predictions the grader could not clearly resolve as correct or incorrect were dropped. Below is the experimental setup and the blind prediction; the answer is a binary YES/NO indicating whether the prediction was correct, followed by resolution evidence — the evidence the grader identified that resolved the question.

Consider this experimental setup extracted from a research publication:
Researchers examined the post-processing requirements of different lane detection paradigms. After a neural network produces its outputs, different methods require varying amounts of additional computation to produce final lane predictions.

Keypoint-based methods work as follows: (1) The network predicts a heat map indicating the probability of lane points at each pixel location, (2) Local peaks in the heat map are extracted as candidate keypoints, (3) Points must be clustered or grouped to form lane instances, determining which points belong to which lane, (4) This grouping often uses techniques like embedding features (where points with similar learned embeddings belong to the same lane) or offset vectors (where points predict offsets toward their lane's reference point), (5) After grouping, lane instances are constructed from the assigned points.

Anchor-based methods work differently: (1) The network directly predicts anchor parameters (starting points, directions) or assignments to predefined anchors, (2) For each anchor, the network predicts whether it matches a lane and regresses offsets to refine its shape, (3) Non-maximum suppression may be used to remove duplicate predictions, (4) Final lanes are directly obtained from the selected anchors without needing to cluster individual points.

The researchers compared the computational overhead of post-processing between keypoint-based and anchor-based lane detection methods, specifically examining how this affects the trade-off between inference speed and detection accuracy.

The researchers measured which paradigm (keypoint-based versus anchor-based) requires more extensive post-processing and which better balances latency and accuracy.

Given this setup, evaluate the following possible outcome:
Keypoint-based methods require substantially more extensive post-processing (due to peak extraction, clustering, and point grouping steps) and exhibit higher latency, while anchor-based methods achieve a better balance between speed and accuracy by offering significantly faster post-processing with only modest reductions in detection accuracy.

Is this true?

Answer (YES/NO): NO